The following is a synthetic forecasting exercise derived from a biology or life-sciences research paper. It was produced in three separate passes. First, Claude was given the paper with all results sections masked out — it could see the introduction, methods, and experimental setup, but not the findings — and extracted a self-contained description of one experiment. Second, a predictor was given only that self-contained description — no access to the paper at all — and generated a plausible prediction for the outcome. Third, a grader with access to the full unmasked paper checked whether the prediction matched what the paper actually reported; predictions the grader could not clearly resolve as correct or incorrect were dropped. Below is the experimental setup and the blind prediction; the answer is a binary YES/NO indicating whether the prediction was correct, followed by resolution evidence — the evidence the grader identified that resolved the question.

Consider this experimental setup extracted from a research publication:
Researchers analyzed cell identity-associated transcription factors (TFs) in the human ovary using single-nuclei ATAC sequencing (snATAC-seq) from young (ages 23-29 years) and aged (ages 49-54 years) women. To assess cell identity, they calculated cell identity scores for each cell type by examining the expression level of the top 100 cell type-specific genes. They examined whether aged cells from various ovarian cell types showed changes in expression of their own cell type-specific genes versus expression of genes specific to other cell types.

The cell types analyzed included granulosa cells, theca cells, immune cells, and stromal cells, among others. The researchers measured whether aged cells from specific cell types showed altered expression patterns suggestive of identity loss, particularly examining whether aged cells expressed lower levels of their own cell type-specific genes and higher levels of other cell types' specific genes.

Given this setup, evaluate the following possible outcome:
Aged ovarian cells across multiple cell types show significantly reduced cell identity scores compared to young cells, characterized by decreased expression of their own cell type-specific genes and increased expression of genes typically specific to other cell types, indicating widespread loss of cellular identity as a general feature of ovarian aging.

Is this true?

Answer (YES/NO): YES